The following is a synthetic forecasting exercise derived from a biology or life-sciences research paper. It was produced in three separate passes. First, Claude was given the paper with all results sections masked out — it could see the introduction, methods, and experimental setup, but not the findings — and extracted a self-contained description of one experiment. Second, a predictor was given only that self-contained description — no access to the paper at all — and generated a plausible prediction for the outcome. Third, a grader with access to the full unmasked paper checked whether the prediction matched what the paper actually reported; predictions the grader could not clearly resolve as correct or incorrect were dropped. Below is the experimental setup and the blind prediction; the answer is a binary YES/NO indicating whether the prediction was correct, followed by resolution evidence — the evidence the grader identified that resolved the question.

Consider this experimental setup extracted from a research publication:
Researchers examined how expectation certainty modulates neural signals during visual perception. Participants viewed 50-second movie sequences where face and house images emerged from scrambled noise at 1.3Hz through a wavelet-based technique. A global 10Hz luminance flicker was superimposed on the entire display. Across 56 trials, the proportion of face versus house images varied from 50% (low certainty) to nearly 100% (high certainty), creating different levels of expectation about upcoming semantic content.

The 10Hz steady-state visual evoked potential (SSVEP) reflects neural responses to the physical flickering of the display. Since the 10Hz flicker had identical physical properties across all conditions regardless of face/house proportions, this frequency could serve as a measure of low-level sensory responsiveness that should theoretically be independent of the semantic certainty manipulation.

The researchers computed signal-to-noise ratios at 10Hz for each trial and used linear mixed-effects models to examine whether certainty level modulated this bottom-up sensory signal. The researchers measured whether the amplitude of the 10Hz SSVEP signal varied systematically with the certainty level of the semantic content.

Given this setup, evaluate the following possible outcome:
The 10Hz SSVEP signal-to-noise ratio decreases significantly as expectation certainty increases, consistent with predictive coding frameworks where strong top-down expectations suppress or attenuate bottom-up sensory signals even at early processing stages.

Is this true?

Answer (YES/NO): NO